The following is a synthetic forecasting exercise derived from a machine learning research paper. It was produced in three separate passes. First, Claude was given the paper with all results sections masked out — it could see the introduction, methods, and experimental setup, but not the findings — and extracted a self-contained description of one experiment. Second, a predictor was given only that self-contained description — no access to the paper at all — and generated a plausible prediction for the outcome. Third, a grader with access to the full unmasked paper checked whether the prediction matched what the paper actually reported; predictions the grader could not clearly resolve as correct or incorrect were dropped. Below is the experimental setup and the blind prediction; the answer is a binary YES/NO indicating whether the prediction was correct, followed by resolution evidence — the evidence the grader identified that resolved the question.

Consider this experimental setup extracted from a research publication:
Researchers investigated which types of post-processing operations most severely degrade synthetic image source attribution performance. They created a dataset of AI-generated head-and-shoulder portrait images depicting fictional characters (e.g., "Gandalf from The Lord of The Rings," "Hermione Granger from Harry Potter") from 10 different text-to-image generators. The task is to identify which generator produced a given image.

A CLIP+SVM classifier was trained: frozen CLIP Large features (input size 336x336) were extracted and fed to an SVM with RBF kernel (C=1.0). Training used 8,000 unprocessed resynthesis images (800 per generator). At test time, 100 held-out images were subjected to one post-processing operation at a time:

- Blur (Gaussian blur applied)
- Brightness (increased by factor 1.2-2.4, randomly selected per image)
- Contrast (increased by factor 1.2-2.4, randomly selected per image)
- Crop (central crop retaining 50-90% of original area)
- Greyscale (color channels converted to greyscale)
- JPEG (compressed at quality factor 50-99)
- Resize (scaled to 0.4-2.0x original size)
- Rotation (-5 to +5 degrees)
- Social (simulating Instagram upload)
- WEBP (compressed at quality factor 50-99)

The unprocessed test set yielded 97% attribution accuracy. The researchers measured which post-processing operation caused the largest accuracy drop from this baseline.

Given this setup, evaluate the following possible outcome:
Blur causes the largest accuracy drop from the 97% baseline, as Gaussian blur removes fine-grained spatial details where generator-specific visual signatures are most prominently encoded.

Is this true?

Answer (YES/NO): NO